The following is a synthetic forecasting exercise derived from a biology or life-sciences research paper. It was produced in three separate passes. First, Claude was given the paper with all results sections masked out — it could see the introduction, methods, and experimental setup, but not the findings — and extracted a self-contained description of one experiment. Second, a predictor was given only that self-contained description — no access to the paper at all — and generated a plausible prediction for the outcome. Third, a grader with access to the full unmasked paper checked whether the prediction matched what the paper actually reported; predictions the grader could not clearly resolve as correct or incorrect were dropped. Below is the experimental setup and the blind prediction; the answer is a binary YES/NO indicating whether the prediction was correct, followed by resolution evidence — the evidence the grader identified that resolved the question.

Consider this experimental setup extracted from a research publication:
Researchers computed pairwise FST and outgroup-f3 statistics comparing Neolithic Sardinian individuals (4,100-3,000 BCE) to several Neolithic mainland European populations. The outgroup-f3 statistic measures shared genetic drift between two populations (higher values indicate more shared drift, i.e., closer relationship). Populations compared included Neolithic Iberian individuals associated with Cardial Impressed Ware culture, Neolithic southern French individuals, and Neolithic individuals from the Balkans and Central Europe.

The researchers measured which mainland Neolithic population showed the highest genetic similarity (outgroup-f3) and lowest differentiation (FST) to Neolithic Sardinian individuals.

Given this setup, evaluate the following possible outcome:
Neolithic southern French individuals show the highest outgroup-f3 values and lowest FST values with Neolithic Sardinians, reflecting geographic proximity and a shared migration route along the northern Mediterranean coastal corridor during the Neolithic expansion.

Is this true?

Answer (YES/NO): NO